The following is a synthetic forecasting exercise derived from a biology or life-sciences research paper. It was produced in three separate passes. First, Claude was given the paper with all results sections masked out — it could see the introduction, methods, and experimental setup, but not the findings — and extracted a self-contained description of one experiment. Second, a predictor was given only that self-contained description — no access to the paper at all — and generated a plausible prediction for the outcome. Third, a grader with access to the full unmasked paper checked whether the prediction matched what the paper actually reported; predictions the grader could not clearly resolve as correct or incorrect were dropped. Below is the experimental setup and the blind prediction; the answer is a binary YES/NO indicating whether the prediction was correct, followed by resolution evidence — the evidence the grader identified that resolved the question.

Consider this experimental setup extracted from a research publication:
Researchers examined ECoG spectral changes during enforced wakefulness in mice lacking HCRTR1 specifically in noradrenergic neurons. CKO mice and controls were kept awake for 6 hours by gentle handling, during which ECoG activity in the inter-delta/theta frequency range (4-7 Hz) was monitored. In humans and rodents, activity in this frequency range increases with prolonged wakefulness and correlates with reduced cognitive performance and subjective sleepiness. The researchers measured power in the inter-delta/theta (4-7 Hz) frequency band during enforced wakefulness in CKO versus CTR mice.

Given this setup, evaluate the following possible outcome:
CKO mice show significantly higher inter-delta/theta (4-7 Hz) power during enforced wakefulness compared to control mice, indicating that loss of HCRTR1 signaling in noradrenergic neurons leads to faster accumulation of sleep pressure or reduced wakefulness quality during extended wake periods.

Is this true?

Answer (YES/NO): YES